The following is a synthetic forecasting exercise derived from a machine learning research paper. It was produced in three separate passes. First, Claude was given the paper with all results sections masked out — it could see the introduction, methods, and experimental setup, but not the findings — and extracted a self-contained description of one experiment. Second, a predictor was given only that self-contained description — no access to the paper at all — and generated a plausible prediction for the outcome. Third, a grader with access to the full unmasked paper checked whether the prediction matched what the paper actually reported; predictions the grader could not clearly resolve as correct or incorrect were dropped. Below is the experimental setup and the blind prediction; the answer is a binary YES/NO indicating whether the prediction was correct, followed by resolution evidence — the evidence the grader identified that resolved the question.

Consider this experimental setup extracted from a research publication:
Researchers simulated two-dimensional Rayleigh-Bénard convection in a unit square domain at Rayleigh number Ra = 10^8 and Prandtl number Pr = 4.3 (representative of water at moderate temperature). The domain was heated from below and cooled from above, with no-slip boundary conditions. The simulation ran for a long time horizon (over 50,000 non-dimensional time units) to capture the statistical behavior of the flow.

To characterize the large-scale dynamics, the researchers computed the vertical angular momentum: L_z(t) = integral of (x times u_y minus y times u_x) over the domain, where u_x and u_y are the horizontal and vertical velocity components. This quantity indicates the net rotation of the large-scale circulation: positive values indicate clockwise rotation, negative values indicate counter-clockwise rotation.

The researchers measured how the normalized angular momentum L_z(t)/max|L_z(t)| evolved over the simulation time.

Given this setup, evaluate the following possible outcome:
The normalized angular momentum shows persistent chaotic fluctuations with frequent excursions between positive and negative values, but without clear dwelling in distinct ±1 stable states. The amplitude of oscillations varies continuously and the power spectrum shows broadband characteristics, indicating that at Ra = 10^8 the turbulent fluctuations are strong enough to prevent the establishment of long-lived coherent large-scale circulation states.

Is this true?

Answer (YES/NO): NO